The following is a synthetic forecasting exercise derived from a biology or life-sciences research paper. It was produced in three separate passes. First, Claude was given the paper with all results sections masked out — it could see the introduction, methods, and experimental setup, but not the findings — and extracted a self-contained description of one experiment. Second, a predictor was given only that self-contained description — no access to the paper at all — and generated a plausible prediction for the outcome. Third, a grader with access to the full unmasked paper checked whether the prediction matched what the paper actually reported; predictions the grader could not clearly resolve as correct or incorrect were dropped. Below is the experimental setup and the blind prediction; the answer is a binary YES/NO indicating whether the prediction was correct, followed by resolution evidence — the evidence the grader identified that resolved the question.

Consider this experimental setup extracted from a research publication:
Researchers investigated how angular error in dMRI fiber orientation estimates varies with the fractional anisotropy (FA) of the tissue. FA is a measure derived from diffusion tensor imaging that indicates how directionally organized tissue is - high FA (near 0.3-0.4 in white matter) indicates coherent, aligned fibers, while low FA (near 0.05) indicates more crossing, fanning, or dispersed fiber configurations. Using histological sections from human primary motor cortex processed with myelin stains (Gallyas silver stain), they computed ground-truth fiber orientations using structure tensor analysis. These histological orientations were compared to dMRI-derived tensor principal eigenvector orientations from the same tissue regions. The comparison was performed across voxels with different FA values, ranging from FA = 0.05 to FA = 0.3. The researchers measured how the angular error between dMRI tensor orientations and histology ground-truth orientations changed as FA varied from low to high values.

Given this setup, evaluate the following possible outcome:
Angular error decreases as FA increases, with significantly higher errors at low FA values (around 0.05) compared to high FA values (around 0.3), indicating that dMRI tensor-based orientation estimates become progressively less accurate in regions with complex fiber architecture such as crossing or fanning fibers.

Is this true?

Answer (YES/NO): YES